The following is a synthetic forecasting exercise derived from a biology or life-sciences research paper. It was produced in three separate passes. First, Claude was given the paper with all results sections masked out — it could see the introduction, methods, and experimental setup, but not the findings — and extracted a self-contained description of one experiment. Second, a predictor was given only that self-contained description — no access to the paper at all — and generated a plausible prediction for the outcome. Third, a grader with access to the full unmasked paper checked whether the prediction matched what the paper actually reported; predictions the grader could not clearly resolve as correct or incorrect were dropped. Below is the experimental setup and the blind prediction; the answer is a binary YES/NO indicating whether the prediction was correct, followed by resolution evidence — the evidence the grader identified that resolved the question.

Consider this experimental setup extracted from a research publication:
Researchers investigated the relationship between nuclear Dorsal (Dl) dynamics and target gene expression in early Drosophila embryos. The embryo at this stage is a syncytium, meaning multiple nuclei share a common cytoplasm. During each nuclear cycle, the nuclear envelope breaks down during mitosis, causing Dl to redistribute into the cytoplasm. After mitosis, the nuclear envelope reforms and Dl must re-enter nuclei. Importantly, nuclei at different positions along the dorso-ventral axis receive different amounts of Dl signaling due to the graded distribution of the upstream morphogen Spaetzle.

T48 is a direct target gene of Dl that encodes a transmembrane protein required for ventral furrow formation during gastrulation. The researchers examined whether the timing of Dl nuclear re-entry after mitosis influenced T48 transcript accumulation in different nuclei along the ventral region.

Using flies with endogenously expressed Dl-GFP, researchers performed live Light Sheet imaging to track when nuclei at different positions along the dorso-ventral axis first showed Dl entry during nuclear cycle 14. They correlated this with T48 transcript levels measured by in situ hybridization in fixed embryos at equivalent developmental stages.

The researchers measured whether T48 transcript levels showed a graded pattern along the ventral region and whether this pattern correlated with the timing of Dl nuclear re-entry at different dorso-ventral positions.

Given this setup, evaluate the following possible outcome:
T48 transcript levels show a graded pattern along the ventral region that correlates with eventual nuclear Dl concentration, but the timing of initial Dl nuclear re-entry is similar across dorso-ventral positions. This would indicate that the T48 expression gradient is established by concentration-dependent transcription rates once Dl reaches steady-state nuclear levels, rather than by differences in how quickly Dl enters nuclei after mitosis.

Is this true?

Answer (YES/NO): NO